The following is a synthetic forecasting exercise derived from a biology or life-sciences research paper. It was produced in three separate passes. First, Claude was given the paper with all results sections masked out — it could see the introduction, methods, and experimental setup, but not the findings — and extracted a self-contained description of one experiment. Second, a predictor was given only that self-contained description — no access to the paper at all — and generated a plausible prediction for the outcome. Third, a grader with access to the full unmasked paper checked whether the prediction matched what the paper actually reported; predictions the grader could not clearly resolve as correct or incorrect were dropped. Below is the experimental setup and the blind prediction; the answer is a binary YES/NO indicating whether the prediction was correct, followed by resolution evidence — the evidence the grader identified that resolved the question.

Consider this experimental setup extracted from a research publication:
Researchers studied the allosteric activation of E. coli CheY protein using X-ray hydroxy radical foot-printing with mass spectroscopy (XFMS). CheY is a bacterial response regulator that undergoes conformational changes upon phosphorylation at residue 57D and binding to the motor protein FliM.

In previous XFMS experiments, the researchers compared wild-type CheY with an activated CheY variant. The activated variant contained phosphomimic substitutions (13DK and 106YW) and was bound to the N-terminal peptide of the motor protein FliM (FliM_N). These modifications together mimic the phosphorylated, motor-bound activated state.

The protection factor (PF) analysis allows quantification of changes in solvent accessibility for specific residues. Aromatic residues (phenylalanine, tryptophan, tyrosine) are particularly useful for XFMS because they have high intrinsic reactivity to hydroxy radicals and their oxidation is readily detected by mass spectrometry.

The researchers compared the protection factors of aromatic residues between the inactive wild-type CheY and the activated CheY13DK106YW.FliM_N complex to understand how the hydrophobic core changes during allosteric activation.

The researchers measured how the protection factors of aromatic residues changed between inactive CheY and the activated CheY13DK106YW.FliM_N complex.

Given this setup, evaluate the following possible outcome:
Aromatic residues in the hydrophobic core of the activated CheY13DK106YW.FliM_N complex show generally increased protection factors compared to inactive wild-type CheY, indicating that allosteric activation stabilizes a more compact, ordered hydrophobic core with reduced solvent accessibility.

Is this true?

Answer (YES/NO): YES